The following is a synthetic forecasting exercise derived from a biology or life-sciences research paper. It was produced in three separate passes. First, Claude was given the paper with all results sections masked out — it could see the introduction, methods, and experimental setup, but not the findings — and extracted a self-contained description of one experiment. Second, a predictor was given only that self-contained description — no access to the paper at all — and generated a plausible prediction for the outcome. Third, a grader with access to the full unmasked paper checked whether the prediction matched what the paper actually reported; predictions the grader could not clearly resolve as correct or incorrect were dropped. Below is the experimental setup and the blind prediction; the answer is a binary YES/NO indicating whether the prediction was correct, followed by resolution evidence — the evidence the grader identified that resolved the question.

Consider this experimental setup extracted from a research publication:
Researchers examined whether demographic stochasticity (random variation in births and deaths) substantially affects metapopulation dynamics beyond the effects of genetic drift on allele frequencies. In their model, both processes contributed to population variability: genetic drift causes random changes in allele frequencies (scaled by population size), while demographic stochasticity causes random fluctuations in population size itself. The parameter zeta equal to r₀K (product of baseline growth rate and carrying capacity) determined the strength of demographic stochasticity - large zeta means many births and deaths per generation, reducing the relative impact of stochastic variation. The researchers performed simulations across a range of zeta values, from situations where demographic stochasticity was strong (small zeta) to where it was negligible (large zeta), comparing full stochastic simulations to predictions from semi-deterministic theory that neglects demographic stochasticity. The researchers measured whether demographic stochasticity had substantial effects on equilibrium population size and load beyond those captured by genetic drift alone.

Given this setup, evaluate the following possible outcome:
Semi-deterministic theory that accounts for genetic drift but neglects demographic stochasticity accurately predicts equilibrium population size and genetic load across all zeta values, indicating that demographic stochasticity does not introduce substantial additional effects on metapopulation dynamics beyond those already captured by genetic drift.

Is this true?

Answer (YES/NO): NO